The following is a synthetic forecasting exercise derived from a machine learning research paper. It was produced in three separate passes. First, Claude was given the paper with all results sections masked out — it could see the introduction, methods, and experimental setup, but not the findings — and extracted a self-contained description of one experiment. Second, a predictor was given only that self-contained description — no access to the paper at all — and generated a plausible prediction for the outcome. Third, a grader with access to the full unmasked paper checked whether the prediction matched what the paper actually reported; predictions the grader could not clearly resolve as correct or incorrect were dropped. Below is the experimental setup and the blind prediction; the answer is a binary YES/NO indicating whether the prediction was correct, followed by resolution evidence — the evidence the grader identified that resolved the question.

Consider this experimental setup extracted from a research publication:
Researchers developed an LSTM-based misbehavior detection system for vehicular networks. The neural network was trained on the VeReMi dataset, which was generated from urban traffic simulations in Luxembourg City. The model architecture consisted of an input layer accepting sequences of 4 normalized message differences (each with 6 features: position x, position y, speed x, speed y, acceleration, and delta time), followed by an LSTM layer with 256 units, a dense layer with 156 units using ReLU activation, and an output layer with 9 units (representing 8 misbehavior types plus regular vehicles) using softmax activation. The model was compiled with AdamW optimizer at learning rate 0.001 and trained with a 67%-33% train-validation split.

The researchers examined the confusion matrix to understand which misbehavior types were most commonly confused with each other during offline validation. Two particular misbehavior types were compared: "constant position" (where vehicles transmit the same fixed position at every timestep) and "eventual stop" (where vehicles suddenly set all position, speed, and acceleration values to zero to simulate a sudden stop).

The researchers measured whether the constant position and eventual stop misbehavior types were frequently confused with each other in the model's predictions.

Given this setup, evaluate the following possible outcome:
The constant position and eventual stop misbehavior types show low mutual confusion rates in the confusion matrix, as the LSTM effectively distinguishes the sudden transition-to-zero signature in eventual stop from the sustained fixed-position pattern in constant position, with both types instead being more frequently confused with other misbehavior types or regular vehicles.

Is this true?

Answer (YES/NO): NO